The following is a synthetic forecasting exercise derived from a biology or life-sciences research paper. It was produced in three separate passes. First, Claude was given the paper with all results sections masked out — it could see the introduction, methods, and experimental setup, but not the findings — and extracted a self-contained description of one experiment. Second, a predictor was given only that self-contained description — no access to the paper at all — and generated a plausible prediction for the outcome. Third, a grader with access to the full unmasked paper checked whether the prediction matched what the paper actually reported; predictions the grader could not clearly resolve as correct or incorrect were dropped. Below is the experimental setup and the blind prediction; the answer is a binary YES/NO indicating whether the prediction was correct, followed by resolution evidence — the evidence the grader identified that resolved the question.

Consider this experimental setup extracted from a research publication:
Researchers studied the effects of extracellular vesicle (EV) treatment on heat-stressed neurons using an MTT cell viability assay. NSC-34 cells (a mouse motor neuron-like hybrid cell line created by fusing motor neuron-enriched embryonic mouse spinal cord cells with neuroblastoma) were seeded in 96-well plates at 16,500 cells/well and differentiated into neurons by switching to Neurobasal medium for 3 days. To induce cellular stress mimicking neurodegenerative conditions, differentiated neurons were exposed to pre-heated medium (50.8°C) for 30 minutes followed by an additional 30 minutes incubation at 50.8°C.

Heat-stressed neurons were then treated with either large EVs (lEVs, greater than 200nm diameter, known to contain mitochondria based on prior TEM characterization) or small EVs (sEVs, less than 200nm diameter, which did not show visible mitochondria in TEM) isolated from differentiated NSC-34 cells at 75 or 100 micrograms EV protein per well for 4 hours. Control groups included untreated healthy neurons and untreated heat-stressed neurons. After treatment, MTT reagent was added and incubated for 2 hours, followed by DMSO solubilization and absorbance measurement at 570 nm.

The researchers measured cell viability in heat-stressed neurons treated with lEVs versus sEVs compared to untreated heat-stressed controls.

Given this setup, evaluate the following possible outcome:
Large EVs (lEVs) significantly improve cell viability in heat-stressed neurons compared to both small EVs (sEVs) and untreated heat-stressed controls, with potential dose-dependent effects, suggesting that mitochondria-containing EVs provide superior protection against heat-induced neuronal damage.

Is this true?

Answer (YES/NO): NO